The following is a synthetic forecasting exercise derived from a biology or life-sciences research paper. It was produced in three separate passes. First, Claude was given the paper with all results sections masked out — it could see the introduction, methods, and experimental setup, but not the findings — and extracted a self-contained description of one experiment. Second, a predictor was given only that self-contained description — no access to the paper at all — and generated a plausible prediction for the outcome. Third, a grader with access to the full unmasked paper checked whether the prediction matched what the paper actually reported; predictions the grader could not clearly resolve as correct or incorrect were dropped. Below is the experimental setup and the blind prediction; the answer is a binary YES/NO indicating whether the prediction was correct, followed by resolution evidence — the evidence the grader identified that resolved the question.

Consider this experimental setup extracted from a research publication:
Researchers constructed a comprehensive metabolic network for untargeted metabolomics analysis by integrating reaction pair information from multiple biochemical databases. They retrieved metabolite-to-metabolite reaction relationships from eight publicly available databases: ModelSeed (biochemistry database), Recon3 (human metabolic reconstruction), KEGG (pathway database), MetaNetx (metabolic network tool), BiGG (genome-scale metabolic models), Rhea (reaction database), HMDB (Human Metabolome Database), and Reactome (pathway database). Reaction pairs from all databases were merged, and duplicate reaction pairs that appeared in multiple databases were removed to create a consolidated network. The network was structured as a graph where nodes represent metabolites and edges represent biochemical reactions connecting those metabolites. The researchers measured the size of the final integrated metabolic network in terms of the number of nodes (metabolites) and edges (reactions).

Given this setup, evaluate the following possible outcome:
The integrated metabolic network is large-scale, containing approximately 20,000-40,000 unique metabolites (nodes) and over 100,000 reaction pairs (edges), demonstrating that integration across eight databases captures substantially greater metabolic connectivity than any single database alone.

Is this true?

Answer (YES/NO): NO